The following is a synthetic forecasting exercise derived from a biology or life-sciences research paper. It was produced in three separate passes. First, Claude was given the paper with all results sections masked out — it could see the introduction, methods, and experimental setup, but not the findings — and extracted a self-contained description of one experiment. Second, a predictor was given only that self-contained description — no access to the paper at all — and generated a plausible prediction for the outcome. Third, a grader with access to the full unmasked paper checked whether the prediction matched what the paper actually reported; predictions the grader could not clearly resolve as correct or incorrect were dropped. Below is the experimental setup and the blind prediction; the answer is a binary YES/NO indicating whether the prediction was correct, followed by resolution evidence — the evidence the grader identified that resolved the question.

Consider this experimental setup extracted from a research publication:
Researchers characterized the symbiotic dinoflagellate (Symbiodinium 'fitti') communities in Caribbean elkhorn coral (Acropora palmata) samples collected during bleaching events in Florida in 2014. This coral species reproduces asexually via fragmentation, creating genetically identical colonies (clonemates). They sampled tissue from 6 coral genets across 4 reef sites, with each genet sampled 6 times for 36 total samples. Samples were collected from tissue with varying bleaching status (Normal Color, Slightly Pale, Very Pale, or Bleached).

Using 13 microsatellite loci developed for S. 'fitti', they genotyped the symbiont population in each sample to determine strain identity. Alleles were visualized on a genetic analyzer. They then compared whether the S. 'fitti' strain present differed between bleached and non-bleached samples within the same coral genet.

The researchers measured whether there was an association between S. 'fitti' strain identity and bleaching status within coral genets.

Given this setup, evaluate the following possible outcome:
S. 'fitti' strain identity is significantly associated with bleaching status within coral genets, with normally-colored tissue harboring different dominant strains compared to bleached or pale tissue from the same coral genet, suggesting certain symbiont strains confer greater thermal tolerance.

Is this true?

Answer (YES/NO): NO